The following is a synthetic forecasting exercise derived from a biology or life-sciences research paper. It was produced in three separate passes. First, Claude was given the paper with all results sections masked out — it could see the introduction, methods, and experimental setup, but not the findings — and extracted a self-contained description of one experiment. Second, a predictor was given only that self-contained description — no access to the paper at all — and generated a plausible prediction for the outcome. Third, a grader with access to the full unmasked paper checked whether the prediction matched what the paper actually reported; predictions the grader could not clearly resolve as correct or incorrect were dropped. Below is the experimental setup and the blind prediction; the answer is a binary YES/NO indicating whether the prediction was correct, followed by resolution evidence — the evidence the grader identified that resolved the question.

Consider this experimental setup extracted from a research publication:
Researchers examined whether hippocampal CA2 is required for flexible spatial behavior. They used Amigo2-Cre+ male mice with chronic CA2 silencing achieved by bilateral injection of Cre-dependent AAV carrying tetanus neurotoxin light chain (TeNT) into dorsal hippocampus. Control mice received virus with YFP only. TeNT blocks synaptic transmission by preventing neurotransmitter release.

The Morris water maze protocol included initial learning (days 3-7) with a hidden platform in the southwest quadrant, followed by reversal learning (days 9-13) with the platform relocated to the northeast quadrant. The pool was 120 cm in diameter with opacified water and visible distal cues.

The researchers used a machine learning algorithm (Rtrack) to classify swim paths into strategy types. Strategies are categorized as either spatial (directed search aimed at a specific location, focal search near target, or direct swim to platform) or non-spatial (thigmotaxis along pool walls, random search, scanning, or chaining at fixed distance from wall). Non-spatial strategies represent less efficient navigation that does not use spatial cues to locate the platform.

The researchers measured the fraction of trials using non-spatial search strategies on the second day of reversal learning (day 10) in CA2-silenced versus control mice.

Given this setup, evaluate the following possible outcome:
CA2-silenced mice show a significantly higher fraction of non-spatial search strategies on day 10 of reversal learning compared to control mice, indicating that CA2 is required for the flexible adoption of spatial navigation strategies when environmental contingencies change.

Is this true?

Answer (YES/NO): YES